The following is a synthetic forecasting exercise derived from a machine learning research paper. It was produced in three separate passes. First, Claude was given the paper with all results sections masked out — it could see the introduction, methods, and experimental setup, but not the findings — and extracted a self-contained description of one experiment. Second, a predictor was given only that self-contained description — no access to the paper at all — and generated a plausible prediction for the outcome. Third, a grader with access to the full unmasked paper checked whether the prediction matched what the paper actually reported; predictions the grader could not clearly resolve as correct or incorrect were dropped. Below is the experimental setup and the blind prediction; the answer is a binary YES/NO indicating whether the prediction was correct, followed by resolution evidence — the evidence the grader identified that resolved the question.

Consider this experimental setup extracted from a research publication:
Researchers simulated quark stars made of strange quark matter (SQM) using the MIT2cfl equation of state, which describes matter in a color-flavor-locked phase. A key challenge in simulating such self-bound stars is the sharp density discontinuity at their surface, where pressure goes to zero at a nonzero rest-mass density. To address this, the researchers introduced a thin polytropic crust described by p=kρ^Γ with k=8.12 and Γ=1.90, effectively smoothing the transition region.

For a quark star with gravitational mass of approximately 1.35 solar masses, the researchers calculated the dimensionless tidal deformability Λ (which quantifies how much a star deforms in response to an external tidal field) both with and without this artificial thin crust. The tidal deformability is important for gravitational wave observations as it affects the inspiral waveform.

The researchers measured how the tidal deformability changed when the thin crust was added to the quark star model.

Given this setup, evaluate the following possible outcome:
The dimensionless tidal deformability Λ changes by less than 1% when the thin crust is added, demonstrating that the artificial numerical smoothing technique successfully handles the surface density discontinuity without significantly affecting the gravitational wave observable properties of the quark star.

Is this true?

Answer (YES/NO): NO